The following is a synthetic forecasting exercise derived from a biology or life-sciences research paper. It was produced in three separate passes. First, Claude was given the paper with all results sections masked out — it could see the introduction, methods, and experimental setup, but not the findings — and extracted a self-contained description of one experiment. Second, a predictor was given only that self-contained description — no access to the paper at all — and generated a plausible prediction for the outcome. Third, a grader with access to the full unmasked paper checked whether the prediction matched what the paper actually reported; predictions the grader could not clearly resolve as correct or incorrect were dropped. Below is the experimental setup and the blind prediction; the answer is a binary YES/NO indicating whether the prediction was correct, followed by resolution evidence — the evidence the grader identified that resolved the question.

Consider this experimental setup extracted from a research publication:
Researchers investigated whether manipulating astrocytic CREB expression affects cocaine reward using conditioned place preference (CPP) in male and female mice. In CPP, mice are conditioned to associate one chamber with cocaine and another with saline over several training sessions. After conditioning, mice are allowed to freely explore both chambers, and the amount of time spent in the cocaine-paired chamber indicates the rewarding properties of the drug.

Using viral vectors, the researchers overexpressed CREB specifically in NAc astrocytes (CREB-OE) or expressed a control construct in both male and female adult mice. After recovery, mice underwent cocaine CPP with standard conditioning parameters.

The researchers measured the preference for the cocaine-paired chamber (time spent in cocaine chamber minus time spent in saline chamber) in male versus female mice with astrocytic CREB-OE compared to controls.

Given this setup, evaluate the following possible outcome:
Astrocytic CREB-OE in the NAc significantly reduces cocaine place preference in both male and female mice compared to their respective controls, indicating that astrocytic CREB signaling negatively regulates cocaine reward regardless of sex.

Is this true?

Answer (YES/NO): NO